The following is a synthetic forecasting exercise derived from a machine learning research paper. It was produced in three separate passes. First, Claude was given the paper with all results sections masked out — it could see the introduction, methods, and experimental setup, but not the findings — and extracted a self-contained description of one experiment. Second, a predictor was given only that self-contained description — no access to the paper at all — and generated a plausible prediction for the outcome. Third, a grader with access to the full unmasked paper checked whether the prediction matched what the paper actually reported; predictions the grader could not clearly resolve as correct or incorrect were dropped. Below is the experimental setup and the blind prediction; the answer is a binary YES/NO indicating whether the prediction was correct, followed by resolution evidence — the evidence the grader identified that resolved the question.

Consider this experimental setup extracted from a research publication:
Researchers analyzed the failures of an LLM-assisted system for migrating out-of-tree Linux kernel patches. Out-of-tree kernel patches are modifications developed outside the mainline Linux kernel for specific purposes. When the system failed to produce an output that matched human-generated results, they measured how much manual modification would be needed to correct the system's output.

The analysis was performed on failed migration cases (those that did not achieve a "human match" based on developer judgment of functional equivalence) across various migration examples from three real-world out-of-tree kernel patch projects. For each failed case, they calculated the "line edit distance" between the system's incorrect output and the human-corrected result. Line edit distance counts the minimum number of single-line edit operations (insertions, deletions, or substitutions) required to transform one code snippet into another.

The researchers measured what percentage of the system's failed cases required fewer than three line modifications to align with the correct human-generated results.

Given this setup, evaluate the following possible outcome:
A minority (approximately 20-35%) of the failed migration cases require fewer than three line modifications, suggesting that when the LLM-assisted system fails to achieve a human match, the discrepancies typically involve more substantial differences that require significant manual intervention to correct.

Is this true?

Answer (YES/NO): NO